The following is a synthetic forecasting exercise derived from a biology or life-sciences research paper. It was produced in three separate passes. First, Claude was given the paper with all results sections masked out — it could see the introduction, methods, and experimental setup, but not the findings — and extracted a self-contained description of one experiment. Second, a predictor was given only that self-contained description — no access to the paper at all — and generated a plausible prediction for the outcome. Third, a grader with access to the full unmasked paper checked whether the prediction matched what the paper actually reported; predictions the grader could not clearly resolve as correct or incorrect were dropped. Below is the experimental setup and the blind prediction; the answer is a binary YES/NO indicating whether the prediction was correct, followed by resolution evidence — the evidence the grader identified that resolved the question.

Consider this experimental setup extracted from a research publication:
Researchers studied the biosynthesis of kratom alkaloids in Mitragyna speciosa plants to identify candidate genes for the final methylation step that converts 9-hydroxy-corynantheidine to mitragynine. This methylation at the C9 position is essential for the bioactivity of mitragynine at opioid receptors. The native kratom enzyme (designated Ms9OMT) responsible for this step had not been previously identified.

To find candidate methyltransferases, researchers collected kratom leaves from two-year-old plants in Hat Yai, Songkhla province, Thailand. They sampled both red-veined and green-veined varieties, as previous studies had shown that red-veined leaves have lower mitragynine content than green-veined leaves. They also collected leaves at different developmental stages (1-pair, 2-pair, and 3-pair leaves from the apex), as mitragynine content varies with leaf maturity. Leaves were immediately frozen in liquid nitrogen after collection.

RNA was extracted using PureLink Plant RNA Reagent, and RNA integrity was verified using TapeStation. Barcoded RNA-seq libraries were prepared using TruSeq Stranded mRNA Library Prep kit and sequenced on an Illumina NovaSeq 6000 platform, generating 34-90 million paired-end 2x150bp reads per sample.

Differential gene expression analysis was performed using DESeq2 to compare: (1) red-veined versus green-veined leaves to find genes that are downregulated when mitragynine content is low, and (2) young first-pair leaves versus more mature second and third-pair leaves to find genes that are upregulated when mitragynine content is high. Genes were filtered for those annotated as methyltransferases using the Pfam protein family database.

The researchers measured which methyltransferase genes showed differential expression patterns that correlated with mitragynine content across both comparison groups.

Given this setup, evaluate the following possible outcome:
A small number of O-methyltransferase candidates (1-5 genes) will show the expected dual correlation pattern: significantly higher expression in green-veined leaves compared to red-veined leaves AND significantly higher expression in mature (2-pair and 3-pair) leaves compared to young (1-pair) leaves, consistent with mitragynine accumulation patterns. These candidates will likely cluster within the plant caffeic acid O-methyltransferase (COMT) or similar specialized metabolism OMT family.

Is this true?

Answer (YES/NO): NO